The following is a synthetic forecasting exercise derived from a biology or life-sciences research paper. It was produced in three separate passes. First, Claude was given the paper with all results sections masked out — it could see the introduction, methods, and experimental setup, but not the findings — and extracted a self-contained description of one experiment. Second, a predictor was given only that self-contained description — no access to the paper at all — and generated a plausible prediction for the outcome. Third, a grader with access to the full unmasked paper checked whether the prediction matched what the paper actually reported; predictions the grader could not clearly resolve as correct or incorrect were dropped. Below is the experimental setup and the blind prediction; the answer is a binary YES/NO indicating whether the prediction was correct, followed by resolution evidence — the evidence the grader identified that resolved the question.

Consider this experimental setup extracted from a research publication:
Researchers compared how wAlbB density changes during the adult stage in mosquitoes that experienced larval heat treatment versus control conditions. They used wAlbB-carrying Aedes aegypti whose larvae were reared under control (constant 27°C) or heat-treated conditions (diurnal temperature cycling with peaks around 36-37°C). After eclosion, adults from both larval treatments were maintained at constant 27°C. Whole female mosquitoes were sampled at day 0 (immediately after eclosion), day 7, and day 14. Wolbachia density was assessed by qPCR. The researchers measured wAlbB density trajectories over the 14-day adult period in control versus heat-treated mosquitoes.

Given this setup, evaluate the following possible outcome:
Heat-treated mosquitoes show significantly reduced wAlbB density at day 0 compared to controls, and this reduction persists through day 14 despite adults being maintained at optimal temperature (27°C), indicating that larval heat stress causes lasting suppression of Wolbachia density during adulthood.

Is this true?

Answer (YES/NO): NO